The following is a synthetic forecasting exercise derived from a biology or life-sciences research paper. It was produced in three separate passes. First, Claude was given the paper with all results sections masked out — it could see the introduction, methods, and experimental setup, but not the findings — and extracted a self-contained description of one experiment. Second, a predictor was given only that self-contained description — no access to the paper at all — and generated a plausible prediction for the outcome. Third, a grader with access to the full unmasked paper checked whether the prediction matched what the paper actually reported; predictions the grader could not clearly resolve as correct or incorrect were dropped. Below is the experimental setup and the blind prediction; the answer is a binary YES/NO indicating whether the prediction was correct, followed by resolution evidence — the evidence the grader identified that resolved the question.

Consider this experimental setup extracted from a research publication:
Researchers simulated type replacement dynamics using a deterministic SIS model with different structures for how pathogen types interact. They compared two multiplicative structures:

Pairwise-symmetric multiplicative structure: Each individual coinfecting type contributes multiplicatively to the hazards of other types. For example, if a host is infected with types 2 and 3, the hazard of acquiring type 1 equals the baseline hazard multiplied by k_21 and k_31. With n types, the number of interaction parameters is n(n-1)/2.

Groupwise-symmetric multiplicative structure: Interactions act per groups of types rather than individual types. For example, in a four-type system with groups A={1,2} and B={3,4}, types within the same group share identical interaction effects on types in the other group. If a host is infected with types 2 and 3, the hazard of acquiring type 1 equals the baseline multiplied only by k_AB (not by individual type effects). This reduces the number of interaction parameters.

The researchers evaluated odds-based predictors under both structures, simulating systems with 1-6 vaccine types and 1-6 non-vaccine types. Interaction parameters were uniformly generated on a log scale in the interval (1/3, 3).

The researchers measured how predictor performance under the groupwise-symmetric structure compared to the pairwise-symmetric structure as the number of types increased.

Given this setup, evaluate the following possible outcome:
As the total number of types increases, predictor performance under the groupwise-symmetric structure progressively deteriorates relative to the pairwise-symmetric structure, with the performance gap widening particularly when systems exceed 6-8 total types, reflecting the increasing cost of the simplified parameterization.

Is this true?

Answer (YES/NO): NO